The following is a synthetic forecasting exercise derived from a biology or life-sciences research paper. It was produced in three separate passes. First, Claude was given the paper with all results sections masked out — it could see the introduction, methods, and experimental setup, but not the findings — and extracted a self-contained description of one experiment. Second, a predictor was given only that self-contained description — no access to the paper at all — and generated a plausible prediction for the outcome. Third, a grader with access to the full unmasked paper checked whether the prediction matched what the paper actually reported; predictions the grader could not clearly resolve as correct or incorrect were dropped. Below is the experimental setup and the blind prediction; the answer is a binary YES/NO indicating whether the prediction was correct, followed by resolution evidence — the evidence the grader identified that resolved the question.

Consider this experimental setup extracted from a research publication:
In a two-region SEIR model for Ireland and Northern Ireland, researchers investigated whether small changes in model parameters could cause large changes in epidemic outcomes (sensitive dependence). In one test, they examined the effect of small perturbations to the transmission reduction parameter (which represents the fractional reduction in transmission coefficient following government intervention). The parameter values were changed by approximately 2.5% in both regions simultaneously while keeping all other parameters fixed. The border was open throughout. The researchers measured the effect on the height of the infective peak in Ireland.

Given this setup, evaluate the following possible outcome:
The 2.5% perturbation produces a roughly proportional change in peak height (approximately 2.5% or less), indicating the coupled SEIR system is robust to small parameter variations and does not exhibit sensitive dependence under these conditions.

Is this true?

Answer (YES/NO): NO